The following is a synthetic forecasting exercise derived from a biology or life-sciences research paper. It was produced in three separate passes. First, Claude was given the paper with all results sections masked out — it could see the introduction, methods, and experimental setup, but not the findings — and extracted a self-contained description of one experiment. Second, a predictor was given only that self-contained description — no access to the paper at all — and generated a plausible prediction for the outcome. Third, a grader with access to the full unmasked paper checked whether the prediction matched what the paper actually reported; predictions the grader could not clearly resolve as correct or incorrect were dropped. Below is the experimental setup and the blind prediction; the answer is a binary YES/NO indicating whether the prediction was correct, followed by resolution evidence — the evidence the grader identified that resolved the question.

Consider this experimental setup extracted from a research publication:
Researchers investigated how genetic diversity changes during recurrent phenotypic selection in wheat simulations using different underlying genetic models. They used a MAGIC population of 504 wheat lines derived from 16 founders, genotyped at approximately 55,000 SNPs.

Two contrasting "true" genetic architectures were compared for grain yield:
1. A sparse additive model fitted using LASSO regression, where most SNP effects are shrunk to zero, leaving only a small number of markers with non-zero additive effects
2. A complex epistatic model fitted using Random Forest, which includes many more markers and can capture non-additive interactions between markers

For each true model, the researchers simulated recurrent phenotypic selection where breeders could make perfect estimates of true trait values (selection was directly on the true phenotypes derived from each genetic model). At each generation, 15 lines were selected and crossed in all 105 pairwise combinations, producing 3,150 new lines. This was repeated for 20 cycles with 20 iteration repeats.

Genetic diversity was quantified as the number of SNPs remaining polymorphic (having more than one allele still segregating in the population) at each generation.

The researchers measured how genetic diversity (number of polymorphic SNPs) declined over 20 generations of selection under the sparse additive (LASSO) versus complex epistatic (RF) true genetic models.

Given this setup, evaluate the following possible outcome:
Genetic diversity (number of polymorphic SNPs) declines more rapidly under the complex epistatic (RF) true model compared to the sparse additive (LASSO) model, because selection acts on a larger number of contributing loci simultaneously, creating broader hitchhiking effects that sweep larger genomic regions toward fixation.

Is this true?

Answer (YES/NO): NO